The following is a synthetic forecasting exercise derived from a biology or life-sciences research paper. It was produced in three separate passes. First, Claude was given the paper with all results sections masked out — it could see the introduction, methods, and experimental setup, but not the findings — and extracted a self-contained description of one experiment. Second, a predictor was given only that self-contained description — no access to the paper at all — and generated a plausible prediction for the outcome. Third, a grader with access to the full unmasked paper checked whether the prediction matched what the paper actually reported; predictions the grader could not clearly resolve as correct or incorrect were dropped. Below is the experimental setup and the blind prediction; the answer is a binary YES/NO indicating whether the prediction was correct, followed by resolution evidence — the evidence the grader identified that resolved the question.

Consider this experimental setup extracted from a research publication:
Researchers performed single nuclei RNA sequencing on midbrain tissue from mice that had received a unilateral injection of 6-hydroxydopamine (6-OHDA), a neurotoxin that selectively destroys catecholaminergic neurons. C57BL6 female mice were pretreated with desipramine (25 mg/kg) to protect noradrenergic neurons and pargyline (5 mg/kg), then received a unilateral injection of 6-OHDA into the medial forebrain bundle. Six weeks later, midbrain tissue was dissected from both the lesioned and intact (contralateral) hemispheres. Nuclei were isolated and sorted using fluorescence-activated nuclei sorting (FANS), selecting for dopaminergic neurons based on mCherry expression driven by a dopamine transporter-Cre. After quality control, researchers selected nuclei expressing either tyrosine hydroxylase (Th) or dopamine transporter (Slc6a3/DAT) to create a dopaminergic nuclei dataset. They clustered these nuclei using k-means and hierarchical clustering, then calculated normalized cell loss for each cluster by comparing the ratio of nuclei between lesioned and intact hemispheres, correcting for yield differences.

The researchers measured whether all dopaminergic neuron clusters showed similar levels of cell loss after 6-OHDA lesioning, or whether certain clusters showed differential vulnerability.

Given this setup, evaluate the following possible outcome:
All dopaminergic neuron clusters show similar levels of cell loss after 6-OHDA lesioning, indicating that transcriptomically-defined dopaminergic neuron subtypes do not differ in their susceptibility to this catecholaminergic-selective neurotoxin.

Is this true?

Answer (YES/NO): NO